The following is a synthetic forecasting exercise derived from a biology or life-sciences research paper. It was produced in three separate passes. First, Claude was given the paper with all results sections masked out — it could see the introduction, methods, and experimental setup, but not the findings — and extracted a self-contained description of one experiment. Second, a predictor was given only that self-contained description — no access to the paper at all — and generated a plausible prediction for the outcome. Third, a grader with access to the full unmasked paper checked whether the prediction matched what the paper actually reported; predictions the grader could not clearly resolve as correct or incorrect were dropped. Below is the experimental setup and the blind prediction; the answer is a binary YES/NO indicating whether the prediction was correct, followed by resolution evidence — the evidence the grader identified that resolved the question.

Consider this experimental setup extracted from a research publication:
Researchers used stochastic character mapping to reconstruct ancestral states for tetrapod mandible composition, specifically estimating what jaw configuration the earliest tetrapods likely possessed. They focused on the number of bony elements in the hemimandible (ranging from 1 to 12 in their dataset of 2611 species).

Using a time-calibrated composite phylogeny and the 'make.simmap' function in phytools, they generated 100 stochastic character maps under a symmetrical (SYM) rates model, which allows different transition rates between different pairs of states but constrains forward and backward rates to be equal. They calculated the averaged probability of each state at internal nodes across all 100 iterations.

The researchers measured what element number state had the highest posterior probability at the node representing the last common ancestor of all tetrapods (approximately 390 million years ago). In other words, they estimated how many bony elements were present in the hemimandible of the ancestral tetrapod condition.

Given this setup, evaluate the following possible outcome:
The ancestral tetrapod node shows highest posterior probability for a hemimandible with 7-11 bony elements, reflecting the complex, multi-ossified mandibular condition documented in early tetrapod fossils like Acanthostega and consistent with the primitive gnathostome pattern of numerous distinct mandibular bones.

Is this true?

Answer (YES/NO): YES